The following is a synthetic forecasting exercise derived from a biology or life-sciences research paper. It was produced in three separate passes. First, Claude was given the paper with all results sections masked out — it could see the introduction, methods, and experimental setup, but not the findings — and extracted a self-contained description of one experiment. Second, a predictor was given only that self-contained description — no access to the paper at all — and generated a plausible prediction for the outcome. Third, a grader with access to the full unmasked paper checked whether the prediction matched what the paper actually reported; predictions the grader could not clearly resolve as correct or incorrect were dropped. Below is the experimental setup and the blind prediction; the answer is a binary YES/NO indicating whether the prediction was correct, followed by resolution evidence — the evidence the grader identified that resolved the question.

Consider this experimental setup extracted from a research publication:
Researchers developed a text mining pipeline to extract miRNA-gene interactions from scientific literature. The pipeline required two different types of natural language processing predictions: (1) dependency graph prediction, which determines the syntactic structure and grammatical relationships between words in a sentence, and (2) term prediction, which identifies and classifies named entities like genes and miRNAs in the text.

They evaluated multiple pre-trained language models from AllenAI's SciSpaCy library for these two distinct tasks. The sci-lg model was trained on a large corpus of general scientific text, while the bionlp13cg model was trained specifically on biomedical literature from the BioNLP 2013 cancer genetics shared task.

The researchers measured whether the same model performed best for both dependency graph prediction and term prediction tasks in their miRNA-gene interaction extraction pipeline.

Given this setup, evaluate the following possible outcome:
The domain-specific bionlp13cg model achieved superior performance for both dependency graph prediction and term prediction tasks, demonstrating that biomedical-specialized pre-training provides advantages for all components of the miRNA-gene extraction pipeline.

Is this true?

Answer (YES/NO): NO